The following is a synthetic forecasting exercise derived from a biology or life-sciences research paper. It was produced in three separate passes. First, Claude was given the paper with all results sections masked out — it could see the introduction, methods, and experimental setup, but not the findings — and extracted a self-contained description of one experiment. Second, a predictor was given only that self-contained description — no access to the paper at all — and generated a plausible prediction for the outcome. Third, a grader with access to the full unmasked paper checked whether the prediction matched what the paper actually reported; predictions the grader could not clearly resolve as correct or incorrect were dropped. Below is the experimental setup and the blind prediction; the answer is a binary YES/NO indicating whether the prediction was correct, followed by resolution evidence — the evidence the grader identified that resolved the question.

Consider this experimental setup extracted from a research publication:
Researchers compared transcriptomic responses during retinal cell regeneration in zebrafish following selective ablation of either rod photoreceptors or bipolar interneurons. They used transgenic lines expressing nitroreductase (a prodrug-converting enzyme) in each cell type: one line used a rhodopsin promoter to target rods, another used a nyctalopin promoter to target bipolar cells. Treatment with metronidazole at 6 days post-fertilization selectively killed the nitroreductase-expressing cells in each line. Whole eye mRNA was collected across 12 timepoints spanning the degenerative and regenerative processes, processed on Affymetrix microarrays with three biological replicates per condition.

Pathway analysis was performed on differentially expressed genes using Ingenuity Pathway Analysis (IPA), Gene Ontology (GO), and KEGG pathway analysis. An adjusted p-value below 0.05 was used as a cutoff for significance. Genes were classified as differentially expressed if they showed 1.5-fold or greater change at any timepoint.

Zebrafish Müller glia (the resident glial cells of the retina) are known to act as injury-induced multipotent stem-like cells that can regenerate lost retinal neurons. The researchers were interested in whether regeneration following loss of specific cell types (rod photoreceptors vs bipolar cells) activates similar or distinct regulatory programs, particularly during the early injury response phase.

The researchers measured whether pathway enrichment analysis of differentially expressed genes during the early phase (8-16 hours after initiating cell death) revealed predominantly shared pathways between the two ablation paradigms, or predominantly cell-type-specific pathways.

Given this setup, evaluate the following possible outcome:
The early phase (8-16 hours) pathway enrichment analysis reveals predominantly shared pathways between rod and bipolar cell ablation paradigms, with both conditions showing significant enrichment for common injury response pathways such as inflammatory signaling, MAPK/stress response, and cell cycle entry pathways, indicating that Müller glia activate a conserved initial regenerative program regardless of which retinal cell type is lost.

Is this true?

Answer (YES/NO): NO